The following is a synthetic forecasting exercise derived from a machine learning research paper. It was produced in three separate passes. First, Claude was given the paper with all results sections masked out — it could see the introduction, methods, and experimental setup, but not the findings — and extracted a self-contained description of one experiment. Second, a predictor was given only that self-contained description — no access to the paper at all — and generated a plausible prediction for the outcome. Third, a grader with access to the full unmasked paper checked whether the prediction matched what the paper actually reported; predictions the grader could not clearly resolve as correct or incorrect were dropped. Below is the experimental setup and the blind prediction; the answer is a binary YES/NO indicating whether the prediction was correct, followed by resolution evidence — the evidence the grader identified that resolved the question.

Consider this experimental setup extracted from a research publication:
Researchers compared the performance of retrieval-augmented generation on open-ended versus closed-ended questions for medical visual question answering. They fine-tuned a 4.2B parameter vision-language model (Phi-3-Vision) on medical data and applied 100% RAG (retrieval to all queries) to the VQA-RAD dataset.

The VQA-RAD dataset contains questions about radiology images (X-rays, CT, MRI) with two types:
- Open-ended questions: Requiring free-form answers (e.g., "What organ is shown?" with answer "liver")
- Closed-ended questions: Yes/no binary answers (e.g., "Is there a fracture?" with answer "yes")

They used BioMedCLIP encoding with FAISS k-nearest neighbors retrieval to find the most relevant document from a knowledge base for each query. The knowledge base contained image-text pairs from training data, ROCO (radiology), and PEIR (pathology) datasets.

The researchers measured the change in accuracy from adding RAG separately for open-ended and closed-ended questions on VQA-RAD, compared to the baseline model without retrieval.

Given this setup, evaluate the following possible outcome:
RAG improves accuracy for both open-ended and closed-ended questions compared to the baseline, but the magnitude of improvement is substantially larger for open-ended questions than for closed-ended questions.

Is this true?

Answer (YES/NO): NO